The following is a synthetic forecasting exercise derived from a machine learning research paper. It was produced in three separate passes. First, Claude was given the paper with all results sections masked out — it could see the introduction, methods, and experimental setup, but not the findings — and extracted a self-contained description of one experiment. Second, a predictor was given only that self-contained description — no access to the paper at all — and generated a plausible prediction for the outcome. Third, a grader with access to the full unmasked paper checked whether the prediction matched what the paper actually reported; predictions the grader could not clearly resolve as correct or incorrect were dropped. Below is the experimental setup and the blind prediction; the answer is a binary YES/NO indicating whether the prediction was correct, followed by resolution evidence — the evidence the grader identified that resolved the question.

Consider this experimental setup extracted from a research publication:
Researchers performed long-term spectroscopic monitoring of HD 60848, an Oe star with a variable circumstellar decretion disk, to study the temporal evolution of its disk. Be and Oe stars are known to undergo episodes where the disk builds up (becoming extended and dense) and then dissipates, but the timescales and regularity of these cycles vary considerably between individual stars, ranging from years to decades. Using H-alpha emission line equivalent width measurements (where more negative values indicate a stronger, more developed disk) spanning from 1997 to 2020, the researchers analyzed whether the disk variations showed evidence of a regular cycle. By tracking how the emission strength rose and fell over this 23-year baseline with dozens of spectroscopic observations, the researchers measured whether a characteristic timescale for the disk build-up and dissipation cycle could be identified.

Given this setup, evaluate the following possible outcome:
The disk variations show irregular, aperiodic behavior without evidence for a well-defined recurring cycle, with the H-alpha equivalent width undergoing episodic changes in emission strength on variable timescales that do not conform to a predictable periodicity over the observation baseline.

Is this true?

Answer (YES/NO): YES